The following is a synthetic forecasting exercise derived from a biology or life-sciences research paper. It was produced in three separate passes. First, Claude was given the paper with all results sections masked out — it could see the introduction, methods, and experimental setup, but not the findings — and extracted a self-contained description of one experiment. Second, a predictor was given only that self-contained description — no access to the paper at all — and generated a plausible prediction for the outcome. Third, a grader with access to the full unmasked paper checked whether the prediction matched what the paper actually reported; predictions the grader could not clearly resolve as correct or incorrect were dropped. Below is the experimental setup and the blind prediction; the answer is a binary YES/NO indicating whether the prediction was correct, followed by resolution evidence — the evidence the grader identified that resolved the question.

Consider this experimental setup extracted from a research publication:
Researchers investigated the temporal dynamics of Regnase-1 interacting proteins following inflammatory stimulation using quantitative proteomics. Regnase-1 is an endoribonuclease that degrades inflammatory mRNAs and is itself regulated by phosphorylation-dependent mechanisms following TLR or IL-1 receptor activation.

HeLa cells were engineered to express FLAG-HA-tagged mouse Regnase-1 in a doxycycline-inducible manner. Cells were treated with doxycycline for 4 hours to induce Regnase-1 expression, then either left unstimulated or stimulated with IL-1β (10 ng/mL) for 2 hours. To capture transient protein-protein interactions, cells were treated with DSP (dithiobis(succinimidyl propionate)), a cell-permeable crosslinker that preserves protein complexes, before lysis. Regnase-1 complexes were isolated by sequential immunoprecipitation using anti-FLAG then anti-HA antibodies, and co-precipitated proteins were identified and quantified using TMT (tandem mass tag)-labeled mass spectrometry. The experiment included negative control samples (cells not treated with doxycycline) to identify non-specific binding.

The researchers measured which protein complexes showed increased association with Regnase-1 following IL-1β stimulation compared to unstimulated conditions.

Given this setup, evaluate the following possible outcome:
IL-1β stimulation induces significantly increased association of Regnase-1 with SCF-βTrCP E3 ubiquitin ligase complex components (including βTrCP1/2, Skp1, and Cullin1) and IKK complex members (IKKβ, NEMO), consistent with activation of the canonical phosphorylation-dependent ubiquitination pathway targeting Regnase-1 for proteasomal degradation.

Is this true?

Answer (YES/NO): NO